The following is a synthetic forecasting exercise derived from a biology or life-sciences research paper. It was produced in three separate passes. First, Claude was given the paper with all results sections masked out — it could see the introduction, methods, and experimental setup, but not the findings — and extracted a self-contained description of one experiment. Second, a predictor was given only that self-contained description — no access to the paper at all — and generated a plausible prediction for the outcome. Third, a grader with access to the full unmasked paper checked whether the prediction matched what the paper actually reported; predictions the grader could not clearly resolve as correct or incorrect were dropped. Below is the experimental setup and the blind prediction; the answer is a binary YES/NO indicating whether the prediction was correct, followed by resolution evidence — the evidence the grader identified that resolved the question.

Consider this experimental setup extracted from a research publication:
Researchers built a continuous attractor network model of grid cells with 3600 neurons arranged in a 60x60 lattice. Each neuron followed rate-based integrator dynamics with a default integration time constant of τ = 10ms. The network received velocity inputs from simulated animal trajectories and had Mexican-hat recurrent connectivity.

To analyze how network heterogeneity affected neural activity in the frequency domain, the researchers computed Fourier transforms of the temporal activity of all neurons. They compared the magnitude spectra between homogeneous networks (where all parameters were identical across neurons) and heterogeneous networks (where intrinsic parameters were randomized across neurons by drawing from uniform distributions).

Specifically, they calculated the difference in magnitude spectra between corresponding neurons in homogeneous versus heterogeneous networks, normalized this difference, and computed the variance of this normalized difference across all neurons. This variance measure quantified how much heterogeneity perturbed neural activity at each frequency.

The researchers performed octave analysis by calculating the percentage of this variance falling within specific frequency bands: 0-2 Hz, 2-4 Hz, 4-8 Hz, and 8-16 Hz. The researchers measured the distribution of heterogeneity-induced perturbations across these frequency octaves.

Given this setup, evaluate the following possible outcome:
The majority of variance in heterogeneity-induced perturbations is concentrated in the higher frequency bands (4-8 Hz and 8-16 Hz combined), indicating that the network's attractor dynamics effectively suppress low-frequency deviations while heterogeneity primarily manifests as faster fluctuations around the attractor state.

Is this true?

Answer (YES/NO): NO